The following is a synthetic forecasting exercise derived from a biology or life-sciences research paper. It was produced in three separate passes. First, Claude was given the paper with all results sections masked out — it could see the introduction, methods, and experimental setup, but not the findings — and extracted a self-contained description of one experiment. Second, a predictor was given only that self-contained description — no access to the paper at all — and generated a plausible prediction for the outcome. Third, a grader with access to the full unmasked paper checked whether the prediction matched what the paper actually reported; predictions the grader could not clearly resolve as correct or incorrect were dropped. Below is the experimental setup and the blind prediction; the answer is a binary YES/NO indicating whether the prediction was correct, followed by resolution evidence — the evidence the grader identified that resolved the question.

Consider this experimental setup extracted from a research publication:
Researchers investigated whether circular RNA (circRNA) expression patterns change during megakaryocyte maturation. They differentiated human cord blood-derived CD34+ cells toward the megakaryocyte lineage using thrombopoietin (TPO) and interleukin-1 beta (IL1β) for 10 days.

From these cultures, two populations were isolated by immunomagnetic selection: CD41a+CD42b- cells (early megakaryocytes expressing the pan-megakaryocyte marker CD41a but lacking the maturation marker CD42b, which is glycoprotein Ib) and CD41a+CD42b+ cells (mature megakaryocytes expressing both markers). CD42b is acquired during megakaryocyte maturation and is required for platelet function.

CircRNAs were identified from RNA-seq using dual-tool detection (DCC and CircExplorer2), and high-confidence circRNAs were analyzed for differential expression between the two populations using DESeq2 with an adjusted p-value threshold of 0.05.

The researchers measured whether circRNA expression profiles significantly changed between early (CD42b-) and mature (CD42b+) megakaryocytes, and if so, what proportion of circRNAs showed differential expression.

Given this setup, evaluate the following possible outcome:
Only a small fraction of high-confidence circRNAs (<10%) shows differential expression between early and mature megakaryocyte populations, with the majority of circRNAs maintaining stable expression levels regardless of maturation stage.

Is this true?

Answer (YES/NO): YES